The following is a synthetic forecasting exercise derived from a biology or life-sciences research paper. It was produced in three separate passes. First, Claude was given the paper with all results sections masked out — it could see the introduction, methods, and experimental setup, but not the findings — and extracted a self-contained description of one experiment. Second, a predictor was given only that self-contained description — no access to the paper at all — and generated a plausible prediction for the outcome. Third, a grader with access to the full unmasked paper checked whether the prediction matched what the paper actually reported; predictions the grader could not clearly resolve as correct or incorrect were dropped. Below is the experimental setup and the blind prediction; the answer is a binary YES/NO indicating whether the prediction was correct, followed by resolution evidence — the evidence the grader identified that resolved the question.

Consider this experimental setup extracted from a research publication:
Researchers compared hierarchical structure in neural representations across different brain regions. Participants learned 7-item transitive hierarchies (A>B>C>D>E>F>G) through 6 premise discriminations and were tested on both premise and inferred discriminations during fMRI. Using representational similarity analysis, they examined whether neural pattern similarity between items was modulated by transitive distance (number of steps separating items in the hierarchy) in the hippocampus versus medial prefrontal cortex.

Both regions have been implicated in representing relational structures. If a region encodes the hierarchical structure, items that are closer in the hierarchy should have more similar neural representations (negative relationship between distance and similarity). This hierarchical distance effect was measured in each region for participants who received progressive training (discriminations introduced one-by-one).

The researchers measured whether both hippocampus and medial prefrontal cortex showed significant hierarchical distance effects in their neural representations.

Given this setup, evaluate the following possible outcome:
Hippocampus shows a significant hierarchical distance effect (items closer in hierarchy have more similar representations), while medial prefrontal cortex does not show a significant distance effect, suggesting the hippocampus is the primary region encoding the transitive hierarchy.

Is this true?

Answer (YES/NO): NO